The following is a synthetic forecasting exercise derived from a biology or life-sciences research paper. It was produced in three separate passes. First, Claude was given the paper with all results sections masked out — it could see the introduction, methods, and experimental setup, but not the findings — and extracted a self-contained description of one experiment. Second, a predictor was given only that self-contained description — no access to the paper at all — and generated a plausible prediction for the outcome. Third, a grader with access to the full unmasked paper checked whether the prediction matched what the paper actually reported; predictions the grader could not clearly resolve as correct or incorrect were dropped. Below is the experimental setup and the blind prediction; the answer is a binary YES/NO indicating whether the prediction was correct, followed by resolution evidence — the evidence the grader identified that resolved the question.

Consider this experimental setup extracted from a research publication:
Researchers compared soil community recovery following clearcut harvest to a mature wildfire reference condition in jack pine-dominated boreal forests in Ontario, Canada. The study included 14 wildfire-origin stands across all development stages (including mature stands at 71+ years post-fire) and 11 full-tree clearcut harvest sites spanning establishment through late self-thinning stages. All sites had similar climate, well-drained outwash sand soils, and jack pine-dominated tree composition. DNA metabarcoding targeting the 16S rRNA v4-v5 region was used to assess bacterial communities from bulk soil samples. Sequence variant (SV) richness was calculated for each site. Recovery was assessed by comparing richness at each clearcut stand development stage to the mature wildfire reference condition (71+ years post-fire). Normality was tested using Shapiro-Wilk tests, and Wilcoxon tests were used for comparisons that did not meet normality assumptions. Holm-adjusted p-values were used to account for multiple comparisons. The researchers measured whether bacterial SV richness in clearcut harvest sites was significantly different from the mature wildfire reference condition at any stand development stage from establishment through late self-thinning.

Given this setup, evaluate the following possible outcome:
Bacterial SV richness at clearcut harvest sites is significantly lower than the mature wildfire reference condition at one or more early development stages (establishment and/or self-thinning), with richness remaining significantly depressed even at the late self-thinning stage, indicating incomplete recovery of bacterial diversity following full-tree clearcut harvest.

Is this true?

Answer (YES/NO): NO